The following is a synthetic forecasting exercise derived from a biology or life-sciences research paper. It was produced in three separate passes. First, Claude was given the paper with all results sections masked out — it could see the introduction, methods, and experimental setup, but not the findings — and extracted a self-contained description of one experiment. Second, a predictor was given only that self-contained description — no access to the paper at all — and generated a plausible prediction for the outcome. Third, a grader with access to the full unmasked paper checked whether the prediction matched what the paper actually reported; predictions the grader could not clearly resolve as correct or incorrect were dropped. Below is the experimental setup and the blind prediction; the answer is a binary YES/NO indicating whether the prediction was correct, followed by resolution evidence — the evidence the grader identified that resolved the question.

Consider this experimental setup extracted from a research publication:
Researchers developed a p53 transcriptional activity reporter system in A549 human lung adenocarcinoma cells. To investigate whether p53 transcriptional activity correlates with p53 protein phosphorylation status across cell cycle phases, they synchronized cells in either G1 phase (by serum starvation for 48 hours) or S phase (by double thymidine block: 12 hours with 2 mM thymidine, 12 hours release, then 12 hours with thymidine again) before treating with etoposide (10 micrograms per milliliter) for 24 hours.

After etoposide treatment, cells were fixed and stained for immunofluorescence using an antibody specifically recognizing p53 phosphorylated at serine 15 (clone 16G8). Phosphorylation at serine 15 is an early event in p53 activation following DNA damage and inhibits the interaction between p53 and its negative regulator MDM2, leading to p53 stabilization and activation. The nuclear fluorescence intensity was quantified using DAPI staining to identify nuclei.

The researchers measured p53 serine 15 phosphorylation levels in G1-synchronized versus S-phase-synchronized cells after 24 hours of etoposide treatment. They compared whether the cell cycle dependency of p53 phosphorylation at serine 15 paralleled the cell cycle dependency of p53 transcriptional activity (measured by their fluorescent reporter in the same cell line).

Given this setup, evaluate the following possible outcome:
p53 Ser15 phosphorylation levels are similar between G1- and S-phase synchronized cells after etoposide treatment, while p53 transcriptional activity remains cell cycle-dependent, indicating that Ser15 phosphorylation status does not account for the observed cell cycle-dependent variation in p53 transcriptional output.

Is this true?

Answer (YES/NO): NO